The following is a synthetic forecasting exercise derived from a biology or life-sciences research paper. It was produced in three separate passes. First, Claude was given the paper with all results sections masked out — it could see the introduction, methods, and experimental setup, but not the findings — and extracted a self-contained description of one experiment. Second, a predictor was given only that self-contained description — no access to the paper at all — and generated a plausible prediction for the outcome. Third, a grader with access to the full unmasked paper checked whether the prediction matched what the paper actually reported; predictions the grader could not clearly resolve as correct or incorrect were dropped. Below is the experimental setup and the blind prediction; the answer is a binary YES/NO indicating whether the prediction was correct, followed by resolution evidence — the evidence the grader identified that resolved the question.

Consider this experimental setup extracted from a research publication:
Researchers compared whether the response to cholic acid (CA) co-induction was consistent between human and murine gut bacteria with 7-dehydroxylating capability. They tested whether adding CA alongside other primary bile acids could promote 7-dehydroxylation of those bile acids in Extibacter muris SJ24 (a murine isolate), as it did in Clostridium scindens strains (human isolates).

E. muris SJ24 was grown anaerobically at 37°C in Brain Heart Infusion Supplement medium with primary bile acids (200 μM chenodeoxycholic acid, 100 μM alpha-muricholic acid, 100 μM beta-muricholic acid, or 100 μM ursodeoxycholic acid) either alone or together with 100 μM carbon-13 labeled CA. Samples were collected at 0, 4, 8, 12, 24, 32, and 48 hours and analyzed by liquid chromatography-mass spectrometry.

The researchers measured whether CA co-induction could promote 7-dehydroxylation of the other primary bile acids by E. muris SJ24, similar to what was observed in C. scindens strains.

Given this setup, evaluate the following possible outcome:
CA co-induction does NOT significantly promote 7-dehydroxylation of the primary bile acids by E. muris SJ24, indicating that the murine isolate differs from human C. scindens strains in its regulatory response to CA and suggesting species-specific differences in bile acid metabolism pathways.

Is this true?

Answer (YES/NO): YES